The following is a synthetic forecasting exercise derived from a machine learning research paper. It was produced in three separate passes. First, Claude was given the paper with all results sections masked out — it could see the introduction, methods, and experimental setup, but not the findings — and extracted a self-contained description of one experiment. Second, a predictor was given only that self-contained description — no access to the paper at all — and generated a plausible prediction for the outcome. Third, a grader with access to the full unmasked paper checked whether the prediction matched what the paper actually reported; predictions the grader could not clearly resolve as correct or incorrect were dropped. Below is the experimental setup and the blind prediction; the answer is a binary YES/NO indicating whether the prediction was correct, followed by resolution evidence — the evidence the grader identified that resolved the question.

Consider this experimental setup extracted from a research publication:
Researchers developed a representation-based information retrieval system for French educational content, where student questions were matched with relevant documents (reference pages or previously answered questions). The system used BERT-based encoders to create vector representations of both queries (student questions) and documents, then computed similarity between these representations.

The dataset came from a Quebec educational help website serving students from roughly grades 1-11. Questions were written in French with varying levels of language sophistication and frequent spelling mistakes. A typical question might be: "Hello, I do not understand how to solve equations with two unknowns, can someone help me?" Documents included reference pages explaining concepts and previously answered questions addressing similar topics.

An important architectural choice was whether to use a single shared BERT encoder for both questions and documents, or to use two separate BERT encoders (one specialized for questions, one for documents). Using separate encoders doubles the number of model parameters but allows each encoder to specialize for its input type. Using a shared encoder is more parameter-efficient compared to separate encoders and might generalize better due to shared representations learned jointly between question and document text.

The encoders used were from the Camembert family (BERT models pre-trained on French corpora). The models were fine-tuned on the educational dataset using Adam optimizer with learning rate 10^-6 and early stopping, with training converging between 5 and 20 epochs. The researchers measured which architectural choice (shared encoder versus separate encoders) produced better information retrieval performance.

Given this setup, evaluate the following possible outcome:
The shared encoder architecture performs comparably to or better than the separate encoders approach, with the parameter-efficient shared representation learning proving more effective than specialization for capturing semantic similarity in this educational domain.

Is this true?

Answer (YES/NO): NO